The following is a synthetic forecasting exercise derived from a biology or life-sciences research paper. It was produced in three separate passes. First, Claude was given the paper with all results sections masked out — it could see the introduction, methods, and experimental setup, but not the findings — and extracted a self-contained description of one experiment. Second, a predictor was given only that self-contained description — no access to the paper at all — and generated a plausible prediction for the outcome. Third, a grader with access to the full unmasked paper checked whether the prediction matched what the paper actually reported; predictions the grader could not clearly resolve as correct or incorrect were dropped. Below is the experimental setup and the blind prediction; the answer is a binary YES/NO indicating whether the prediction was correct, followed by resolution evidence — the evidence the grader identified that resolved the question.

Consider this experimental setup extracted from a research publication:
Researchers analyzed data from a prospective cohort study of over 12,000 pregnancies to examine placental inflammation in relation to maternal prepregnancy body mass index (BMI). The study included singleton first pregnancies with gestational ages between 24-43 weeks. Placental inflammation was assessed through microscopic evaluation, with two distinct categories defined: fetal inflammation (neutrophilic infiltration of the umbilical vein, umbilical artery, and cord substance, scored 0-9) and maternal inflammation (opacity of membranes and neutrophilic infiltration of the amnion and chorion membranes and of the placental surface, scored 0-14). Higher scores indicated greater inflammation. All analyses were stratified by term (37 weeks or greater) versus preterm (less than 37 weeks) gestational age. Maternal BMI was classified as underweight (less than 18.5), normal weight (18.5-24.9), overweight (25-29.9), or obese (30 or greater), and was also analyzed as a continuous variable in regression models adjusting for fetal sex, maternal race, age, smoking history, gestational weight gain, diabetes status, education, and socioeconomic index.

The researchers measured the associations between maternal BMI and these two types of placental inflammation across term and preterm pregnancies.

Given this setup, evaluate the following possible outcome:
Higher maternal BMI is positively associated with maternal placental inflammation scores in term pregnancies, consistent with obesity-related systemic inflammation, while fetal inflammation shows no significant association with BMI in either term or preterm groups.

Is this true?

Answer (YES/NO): NO